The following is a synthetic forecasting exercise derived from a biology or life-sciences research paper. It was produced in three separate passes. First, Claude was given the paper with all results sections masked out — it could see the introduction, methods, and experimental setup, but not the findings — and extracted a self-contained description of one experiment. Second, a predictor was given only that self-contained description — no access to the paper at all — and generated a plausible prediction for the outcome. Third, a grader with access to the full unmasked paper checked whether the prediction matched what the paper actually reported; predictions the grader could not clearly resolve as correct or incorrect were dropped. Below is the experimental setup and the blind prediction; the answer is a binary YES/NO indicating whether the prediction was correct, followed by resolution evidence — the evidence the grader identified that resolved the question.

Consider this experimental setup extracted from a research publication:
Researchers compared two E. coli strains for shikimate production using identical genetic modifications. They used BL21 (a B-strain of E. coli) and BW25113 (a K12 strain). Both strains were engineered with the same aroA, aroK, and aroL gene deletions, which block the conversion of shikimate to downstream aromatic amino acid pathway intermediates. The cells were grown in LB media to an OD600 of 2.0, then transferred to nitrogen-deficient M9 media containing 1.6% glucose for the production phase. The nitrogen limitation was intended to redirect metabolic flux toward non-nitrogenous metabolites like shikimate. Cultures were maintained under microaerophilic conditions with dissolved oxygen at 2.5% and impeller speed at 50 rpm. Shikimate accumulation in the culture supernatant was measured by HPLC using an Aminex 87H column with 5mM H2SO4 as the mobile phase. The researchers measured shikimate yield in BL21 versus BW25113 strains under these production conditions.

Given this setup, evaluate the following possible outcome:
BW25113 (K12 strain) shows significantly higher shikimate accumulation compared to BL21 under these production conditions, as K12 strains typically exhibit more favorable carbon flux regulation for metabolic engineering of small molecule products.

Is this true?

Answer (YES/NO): NO